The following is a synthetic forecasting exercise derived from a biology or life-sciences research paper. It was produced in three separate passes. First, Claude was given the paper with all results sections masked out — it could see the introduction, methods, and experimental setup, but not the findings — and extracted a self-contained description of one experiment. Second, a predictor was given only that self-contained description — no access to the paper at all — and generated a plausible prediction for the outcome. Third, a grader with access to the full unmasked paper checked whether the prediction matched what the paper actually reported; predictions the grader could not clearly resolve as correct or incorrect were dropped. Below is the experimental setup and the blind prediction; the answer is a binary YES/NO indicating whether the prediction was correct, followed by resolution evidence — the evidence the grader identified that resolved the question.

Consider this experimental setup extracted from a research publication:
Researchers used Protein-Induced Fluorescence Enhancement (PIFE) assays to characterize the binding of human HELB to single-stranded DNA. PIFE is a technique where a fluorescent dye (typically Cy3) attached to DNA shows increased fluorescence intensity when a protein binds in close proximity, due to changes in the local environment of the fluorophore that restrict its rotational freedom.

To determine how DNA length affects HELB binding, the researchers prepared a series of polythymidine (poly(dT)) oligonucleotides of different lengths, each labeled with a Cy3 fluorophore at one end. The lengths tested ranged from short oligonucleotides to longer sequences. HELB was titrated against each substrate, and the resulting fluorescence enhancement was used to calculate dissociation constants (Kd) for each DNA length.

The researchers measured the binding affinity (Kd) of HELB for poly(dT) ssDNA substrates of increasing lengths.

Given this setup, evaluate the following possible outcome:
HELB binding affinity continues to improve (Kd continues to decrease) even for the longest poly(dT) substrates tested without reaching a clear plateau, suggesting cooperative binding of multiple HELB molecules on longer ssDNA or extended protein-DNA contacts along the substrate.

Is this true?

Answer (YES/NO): NO